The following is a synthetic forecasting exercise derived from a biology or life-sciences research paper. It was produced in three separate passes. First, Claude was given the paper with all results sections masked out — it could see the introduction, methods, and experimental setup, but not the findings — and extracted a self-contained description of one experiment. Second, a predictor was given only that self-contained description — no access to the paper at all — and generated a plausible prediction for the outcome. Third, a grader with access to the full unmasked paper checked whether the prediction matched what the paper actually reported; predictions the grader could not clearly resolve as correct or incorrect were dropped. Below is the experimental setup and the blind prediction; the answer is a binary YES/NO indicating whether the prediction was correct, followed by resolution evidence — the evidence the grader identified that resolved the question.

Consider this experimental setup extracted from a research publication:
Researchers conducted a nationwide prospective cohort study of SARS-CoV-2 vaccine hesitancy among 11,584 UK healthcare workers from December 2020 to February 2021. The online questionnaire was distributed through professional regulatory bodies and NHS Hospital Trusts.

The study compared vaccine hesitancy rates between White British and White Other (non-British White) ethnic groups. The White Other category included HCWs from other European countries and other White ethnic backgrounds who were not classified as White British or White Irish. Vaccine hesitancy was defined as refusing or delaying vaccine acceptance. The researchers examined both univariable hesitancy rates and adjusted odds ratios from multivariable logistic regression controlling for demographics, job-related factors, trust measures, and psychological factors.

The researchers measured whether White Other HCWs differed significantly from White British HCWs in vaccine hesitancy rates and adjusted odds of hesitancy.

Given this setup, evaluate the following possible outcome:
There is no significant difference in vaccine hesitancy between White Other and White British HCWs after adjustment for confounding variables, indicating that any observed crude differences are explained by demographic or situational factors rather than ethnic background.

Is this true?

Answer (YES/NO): NO